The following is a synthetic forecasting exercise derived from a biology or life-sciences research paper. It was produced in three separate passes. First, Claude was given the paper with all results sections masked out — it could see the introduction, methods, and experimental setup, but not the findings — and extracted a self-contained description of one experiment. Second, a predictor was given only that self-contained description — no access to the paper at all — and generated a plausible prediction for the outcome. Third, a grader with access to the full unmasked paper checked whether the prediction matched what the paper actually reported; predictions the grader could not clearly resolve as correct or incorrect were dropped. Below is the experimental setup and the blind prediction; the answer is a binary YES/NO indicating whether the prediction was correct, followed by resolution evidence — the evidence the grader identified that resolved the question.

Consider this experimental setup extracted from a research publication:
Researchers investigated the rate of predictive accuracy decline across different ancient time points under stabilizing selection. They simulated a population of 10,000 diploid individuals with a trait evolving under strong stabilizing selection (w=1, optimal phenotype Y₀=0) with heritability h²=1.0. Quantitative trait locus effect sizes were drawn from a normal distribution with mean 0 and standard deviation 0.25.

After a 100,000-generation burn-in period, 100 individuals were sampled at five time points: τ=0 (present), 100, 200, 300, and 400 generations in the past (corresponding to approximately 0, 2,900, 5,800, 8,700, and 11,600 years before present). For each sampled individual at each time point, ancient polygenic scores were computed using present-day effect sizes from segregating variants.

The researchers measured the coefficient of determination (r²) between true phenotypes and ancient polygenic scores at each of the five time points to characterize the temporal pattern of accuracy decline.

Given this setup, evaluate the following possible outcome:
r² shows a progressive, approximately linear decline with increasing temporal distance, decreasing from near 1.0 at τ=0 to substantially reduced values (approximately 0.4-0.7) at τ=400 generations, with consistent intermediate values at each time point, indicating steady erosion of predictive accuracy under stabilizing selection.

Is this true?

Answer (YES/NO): NO